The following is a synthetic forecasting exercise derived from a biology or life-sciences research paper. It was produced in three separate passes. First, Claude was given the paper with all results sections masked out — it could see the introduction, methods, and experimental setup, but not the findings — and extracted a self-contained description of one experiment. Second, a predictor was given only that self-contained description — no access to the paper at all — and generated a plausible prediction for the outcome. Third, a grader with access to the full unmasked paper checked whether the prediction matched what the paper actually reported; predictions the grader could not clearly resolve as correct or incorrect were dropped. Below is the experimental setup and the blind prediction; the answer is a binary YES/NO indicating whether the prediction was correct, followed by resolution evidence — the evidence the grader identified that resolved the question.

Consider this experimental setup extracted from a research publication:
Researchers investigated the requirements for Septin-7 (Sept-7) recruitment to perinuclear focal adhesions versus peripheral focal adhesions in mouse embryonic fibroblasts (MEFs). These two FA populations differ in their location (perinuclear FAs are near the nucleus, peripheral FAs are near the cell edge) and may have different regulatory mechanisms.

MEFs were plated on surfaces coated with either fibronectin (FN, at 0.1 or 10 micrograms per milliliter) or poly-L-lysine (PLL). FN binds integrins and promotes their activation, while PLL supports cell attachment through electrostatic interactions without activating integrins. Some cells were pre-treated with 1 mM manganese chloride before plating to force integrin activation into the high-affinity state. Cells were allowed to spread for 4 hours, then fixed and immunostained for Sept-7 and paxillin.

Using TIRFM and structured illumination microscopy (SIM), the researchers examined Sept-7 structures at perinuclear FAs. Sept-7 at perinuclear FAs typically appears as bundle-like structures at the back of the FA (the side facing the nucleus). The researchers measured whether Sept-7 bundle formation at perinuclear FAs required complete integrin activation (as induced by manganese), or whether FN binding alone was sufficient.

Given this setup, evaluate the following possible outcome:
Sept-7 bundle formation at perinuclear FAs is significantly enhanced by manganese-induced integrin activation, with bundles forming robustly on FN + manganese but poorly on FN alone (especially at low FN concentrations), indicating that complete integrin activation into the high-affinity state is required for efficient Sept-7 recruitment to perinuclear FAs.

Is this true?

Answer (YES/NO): NO